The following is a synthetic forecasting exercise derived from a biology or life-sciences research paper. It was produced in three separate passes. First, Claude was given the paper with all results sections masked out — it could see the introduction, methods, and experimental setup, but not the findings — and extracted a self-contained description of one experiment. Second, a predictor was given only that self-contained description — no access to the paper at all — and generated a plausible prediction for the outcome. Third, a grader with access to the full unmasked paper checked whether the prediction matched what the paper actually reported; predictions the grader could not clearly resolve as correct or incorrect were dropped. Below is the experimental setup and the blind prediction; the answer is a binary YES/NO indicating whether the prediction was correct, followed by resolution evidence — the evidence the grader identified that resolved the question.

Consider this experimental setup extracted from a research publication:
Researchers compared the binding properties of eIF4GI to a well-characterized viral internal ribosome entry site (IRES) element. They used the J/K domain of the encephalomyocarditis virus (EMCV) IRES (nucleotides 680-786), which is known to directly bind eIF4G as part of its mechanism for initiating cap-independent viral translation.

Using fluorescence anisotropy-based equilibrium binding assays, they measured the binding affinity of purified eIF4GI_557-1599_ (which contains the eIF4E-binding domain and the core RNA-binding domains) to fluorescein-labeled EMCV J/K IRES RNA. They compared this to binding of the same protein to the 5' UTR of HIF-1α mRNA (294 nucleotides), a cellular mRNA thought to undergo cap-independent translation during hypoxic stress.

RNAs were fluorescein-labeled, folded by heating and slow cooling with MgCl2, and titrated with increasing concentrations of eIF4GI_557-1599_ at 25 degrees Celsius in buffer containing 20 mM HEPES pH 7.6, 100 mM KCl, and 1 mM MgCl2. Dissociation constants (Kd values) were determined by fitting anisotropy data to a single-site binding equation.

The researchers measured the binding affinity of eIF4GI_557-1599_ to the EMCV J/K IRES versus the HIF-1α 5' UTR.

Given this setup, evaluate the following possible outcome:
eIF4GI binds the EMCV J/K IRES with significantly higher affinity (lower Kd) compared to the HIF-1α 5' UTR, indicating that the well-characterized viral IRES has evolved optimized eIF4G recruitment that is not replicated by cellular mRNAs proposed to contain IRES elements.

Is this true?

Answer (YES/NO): NO